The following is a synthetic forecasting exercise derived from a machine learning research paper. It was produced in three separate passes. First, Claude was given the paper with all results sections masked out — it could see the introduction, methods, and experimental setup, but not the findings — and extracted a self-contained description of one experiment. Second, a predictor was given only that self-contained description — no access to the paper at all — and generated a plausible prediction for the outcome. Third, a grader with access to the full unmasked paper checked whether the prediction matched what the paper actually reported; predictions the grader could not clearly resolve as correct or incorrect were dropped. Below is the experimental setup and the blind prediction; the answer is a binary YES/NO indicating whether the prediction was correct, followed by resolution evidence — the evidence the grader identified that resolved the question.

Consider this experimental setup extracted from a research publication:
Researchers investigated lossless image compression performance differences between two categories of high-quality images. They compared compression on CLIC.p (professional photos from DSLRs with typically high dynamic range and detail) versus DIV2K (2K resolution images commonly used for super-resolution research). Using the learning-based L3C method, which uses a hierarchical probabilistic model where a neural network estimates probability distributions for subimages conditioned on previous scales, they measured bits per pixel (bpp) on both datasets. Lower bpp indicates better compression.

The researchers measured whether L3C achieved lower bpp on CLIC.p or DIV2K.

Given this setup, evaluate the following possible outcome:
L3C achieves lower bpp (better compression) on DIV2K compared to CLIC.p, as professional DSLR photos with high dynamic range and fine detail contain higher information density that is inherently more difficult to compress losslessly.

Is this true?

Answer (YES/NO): NO